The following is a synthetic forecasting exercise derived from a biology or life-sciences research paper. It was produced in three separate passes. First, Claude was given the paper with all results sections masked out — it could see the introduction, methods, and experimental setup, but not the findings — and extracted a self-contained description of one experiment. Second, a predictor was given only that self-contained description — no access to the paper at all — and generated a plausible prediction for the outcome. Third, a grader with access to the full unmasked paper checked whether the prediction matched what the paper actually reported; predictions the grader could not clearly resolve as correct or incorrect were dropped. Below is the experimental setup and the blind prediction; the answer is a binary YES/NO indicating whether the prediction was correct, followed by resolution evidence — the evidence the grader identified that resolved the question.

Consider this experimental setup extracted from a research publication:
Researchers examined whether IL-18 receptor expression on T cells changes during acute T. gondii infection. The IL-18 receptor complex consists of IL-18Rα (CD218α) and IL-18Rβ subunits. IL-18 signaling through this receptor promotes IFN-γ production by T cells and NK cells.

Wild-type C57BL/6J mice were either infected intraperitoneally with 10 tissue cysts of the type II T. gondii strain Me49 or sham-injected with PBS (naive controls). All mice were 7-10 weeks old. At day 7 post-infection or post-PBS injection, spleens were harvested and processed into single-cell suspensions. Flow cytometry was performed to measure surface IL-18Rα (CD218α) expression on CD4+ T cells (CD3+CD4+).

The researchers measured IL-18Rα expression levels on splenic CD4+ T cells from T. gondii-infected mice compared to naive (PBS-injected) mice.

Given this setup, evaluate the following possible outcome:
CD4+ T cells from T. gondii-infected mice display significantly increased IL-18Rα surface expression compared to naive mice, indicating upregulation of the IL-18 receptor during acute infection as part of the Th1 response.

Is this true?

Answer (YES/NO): YES